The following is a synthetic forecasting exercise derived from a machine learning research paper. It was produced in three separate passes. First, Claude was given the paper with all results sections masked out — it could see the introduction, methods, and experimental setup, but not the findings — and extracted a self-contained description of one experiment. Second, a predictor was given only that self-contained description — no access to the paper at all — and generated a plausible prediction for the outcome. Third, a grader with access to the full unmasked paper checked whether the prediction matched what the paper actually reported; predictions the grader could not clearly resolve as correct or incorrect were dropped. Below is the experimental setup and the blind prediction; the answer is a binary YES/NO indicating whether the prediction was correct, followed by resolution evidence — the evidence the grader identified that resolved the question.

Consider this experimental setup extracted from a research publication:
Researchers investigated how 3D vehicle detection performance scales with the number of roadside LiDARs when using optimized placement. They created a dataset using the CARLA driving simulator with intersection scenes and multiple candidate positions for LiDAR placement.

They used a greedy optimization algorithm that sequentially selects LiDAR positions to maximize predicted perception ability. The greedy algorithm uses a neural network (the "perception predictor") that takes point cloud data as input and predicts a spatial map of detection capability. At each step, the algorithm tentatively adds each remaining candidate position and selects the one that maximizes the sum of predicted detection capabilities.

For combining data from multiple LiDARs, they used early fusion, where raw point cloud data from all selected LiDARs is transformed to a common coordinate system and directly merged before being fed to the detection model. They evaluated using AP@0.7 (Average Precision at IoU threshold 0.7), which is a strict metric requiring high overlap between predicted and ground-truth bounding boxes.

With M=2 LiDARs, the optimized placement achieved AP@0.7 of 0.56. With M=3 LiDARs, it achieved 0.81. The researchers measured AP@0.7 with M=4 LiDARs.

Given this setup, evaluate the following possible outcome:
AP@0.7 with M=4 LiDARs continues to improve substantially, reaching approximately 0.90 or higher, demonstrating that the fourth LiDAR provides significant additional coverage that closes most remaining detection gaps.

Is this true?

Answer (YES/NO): NO